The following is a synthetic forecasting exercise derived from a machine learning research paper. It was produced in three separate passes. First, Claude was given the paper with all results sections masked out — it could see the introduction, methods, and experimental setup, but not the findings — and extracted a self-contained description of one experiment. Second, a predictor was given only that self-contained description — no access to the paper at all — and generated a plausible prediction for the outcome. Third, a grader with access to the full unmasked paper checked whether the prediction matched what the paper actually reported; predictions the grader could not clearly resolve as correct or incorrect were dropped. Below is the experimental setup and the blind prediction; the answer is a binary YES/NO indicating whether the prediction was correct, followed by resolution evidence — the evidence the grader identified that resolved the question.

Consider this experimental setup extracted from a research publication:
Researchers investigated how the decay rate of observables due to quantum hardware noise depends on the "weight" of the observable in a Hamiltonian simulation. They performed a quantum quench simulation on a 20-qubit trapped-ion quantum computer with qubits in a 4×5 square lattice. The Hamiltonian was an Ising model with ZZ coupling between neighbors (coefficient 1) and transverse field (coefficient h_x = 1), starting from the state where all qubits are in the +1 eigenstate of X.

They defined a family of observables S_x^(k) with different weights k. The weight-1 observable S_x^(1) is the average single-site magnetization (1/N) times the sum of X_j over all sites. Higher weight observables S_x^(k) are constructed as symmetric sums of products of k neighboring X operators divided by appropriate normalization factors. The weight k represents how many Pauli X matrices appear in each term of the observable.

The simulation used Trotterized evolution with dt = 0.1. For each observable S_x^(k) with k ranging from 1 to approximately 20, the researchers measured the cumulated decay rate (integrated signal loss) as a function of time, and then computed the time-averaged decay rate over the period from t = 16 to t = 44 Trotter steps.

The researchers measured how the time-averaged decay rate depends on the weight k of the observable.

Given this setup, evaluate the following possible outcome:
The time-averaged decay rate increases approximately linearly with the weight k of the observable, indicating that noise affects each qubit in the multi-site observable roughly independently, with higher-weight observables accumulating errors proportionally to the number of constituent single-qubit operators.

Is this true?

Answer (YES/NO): YES